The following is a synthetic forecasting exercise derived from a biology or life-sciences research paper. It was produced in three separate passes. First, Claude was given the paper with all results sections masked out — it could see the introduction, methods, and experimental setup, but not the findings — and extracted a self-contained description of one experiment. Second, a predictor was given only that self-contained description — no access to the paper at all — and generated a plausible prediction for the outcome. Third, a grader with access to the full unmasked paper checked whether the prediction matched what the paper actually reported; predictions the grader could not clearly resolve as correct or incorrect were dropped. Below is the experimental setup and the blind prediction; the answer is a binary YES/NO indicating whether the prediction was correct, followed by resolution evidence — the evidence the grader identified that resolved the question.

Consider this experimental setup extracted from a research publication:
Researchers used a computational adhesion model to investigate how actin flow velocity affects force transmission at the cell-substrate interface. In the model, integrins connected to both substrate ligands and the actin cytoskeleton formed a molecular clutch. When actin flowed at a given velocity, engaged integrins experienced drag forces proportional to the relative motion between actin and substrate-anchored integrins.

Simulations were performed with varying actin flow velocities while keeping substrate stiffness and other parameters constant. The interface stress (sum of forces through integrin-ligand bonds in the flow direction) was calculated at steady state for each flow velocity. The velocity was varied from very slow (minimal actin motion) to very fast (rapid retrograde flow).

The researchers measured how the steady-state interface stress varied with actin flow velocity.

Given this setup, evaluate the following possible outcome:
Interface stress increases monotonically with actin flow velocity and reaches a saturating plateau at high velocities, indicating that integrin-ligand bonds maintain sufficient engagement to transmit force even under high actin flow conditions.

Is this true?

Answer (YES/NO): YES